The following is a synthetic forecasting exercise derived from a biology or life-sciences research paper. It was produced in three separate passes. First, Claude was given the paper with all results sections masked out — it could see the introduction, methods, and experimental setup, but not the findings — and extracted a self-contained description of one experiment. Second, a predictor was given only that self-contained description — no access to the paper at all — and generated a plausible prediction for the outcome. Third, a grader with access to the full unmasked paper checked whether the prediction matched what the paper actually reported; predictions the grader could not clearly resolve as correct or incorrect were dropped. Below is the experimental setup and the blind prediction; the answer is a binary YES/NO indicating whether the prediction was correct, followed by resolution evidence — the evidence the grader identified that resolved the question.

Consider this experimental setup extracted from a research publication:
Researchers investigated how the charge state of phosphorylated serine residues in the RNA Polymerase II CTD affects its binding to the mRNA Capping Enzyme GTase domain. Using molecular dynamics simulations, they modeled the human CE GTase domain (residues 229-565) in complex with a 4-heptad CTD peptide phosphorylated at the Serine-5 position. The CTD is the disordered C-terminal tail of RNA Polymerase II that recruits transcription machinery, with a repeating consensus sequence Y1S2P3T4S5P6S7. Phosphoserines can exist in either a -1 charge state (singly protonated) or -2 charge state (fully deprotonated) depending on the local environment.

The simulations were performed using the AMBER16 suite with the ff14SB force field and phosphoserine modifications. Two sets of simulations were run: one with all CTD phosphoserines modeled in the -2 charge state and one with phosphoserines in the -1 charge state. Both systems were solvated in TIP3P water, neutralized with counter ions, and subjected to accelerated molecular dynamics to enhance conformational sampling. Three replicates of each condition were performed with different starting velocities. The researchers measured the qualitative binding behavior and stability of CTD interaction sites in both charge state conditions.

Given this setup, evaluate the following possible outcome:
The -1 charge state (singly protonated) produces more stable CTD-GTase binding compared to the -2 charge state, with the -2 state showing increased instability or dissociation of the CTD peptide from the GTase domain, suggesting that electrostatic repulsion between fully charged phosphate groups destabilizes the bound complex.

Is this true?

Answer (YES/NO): NO